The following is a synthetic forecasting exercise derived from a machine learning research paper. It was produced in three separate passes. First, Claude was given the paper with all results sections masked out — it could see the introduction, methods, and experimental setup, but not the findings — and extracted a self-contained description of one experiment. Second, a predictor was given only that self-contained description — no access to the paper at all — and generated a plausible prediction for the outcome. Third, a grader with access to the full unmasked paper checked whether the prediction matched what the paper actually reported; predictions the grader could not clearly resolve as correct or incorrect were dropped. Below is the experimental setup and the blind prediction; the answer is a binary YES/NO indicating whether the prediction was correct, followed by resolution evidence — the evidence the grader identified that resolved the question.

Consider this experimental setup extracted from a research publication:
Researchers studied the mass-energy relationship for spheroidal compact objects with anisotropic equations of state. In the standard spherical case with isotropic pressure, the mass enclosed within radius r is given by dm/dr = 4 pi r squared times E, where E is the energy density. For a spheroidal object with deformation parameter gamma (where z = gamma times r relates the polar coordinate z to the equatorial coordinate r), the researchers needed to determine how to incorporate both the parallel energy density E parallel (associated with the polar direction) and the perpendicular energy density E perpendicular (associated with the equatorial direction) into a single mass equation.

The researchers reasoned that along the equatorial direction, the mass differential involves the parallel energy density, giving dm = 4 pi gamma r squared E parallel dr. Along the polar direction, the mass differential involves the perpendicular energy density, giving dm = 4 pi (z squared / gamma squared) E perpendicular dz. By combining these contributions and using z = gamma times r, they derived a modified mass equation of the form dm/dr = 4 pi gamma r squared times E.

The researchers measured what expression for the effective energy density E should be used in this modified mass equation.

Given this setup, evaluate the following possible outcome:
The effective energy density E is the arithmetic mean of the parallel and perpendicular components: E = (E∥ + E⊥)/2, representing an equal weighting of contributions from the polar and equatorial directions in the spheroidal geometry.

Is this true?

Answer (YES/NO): YES